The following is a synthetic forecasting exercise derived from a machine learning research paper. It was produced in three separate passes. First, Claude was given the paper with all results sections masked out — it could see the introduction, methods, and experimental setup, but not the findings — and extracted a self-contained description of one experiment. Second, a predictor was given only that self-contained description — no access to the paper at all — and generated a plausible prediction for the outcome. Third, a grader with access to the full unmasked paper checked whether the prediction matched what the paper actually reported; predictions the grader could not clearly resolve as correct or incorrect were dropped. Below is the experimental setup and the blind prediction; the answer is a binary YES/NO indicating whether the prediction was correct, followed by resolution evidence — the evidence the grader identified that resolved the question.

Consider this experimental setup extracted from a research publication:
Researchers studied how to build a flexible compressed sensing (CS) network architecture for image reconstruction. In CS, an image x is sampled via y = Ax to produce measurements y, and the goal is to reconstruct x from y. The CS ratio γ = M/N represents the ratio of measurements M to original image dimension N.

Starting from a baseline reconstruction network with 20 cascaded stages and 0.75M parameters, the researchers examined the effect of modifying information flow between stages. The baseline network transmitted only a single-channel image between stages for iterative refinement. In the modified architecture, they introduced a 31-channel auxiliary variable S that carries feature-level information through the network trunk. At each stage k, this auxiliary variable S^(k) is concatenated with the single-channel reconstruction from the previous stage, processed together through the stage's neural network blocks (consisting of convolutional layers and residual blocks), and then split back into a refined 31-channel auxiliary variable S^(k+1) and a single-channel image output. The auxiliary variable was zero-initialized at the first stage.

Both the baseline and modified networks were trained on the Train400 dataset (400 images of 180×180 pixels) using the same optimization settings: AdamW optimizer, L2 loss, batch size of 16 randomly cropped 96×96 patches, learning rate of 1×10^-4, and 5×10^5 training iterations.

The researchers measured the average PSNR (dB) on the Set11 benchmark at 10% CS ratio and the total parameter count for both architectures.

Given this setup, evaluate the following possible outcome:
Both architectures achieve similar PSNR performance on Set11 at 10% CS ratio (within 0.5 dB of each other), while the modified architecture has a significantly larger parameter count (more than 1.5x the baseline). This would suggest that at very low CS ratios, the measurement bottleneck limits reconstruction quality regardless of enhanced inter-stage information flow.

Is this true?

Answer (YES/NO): NO